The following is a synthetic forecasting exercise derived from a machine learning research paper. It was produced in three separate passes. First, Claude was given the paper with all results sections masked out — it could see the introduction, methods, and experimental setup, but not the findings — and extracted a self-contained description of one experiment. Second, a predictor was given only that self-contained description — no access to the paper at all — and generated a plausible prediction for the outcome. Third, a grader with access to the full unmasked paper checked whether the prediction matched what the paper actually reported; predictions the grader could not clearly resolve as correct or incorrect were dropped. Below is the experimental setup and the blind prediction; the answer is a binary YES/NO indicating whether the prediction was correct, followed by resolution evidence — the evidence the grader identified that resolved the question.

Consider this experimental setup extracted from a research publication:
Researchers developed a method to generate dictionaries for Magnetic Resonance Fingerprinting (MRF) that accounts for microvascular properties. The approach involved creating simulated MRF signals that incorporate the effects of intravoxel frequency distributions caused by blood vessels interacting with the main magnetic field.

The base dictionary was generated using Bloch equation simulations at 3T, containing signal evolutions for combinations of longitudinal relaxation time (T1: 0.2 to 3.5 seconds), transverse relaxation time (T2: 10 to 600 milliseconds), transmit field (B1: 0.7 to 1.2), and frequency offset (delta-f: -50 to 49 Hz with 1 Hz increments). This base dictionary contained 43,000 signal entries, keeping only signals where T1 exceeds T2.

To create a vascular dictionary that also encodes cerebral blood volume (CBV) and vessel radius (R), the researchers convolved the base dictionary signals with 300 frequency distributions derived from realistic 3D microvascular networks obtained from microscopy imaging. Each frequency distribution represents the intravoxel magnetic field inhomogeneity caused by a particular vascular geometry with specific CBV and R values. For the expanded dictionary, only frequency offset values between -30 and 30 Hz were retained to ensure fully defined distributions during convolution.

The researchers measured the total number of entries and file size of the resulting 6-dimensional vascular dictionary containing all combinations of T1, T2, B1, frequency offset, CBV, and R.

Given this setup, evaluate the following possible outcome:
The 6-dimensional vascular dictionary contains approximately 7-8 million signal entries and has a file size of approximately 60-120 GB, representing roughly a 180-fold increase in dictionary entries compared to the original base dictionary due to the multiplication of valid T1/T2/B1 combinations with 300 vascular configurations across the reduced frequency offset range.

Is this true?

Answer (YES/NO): NO